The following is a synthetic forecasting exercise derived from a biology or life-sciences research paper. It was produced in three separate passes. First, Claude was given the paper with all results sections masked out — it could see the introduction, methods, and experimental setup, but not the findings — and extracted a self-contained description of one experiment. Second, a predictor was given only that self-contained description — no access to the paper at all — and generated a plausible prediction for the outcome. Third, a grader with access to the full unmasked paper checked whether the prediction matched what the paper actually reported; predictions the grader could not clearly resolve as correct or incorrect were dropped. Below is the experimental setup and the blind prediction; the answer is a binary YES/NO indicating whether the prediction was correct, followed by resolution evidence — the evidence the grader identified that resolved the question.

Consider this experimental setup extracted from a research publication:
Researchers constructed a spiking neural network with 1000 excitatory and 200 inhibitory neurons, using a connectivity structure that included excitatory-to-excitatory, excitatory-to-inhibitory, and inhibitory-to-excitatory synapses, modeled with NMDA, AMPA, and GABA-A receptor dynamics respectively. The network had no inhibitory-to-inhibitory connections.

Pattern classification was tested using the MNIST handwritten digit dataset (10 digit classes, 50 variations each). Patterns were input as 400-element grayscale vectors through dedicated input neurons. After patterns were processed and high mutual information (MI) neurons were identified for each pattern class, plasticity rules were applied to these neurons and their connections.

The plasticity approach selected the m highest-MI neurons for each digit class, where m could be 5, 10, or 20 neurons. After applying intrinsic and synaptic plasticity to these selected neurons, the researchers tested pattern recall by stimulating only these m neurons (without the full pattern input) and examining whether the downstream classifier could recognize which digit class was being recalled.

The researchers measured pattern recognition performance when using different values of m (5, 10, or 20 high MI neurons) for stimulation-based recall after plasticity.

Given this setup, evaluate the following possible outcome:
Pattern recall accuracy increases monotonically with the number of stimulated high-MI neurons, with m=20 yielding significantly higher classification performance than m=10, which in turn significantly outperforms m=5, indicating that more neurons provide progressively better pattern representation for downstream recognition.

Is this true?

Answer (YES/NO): NO